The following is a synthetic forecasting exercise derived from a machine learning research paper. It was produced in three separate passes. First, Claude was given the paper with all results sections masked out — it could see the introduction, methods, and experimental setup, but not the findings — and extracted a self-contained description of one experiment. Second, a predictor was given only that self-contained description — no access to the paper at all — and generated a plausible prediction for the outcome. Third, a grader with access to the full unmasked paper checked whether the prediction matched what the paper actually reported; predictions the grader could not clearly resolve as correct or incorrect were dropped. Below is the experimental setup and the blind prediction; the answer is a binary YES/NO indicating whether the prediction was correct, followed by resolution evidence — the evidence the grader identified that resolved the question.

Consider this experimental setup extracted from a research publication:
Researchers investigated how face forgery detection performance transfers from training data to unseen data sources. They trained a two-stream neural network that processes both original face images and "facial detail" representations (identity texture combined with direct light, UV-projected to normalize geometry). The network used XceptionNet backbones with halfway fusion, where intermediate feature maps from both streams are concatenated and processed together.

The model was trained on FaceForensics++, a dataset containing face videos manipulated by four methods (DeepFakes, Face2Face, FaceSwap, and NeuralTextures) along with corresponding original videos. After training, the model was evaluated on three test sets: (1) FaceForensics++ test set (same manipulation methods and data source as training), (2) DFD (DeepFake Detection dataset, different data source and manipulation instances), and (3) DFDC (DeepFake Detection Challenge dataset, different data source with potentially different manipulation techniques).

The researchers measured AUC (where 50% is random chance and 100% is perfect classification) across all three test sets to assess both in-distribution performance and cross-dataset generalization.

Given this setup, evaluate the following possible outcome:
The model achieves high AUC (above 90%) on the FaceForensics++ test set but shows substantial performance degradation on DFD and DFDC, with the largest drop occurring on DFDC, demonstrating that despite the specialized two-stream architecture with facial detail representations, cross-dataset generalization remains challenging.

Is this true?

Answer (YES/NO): YES